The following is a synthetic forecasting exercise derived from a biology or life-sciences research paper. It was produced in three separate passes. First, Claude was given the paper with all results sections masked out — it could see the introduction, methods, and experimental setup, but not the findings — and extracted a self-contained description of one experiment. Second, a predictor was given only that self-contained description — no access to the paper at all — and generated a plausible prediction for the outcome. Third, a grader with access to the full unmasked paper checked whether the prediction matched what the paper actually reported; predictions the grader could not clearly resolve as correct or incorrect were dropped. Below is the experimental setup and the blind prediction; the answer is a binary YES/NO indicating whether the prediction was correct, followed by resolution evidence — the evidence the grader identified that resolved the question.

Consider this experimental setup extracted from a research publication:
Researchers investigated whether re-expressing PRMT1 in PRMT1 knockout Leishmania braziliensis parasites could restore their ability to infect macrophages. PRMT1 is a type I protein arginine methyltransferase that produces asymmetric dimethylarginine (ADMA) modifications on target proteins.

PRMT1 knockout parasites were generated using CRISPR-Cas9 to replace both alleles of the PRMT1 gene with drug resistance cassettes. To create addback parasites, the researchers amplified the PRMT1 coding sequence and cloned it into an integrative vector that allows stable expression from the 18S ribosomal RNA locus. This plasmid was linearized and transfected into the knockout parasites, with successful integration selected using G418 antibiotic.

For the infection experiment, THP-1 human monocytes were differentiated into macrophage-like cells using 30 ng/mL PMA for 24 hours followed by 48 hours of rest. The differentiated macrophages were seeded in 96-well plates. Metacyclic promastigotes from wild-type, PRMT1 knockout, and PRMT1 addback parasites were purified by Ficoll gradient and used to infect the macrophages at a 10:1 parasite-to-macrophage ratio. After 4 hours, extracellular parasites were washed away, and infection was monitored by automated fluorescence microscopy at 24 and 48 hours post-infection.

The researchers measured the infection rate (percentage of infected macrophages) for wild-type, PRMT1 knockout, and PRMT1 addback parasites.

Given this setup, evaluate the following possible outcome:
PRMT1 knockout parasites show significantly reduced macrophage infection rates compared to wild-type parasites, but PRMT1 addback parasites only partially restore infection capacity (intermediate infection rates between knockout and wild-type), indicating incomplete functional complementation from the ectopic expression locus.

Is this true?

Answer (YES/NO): YES